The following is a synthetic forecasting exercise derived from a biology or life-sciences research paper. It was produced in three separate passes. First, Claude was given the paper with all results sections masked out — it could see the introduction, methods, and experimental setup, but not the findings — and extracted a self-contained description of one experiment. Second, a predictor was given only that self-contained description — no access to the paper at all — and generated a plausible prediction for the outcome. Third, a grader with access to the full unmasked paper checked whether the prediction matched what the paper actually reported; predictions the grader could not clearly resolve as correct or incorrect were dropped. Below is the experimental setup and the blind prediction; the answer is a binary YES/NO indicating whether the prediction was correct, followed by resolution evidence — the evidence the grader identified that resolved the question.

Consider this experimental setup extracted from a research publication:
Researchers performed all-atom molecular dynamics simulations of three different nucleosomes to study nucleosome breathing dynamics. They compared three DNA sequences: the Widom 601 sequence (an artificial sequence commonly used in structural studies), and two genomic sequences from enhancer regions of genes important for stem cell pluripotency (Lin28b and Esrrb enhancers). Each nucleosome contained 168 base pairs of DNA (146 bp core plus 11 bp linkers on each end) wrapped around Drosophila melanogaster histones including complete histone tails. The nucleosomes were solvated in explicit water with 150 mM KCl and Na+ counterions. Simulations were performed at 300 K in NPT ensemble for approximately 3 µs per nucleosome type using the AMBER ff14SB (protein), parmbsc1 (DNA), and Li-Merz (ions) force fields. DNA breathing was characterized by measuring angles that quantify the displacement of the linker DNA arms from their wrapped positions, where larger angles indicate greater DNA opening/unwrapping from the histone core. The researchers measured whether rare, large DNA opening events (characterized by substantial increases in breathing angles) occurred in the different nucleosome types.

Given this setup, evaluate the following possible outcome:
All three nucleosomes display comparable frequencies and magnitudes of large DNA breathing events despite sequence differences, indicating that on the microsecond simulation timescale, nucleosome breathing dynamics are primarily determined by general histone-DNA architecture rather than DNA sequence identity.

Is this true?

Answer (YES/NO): NO